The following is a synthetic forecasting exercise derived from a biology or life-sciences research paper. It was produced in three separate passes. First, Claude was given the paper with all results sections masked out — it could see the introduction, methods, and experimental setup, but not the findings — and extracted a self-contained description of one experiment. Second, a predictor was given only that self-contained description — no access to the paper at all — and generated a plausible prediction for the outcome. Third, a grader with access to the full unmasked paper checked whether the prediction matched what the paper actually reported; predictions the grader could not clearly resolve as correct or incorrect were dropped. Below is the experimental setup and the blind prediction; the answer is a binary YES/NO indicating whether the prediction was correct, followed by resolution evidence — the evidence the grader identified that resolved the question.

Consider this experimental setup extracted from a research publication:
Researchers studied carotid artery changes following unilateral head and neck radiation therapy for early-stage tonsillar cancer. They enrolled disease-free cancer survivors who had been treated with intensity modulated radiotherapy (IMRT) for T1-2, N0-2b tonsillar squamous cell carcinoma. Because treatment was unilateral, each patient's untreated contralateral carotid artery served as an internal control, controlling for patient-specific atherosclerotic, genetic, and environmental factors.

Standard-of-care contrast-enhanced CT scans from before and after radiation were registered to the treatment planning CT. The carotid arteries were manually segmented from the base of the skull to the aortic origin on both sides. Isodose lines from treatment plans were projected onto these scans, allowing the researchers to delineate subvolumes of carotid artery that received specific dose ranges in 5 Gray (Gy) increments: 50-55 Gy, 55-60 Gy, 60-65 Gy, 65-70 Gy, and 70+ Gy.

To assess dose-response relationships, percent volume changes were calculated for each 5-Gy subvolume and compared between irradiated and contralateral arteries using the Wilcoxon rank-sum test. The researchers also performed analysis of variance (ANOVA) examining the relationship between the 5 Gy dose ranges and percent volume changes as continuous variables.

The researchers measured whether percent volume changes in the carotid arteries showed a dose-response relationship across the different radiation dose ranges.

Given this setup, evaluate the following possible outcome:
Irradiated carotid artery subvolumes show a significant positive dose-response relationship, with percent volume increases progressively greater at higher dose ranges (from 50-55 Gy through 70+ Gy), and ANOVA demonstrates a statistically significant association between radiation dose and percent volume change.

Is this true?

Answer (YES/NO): NO